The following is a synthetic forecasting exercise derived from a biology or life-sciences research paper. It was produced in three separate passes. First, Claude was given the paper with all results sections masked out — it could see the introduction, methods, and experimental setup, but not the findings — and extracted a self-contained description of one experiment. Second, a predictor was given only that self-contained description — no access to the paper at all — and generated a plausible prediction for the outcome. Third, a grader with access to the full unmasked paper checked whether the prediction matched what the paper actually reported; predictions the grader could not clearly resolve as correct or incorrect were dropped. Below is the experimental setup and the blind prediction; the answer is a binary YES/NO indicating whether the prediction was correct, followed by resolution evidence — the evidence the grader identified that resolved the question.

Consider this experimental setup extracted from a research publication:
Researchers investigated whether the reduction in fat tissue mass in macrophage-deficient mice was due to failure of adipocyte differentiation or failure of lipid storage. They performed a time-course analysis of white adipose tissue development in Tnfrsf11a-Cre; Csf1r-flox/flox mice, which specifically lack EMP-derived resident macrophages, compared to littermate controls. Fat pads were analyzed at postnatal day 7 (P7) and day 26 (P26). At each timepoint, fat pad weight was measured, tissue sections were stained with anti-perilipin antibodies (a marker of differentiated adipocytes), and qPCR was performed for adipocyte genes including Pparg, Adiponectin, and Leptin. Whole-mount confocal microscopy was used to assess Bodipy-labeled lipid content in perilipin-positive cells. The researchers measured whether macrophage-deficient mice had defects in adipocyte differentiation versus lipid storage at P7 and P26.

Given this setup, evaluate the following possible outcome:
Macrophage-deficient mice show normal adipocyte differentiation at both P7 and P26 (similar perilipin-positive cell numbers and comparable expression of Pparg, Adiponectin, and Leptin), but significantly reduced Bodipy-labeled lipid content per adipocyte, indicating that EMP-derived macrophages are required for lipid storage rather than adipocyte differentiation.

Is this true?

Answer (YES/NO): NO